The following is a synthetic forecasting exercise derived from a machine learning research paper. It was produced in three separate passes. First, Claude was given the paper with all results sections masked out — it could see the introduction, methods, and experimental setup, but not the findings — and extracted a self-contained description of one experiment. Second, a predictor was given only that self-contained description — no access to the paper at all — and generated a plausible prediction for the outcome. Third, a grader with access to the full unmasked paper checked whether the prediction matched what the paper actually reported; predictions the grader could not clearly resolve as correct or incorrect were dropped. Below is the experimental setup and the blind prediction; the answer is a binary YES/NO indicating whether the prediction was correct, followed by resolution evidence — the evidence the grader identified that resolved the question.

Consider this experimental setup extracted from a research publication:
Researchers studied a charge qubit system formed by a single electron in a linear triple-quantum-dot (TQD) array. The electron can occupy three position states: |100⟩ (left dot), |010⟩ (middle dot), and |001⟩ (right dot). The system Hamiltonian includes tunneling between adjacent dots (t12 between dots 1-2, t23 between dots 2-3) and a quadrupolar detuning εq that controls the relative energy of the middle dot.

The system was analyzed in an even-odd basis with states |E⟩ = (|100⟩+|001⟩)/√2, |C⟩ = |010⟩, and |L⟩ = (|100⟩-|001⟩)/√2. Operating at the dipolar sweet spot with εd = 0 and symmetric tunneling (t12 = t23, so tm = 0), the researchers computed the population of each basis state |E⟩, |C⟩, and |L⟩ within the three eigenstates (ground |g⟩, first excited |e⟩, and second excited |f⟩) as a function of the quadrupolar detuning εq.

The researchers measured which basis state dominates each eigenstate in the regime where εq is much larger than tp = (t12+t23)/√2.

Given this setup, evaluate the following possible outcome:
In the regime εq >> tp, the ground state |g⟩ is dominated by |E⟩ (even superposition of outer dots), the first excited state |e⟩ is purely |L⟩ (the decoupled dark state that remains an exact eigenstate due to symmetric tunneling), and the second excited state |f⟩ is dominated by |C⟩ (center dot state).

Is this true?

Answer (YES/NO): NO